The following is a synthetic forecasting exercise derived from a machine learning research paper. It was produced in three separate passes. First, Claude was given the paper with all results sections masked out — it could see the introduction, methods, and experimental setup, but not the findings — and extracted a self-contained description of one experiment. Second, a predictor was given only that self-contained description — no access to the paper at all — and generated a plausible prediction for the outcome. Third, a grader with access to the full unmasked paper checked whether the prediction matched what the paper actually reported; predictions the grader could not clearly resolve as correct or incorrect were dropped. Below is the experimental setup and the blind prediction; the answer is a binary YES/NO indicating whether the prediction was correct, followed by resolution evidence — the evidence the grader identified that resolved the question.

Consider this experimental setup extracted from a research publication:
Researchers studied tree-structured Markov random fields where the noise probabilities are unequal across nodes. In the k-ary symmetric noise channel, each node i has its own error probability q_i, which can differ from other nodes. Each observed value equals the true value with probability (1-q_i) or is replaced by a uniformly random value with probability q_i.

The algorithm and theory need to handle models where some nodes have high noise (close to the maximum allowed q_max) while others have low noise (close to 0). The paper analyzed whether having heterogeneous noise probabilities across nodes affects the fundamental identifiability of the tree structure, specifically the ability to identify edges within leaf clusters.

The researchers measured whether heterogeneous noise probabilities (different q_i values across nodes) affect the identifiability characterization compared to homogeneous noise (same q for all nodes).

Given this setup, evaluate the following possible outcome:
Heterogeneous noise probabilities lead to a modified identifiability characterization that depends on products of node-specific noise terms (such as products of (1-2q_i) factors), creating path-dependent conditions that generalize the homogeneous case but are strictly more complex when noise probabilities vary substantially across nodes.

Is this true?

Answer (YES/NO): NO